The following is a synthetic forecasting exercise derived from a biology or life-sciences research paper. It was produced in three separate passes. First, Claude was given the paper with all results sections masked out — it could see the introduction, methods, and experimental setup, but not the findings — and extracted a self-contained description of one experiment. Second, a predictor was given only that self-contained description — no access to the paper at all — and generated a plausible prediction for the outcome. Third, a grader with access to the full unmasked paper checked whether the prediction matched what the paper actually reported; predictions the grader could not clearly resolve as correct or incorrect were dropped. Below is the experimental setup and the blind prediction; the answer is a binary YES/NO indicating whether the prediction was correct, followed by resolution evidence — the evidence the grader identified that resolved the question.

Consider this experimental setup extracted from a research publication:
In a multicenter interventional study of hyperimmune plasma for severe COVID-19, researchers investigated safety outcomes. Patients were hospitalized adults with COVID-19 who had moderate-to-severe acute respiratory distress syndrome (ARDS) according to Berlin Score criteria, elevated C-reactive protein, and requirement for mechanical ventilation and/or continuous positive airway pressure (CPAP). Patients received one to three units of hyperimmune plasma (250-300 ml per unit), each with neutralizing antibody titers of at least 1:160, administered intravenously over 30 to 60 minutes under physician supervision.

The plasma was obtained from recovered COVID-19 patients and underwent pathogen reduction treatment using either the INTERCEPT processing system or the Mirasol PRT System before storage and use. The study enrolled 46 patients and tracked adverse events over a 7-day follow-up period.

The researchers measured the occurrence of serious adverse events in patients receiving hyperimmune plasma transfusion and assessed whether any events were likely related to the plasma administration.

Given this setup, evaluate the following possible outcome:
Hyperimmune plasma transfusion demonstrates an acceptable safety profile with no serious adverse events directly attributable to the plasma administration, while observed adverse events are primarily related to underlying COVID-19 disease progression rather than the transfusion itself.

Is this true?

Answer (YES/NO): NO